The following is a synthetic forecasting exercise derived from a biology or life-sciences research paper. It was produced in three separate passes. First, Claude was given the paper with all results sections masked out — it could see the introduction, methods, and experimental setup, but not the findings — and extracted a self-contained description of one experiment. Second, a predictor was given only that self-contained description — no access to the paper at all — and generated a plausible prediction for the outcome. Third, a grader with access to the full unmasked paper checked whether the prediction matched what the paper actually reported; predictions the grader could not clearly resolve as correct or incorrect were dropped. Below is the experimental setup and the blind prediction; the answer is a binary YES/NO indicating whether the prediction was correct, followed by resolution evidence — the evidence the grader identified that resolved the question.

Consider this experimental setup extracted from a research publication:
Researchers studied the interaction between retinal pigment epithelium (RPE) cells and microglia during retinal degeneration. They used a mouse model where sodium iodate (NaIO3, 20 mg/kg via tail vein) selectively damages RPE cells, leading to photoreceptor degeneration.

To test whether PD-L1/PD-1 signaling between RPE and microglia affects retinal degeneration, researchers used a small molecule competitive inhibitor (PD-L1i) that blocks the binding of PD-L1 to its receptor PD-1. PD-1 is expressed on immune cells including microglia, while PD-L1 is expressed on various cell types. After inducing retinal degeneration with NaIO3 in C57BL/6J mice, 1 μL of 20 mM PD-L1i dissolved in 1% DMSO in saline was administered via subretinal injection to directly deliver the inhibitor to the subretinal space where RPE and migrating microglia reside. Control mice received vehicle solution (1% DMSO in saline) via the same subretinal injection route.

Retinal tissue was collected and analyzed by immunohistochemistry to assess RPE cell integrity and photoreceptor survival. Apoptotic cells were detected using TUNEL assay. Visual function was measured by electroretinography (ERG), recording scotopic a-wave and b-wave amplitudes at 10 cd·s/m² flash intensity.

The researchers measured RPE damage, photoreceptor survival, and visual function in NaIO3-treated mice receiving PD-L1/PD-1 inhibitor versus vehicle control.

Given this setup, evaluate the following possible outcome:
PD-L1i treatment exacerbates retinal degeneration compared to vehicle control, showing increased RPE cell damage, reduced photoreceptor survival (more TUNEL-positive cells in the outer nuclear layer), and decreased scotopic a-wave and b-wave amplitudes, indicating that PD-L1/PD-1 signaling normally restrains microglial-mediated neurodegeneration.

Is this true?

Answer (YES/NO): YES